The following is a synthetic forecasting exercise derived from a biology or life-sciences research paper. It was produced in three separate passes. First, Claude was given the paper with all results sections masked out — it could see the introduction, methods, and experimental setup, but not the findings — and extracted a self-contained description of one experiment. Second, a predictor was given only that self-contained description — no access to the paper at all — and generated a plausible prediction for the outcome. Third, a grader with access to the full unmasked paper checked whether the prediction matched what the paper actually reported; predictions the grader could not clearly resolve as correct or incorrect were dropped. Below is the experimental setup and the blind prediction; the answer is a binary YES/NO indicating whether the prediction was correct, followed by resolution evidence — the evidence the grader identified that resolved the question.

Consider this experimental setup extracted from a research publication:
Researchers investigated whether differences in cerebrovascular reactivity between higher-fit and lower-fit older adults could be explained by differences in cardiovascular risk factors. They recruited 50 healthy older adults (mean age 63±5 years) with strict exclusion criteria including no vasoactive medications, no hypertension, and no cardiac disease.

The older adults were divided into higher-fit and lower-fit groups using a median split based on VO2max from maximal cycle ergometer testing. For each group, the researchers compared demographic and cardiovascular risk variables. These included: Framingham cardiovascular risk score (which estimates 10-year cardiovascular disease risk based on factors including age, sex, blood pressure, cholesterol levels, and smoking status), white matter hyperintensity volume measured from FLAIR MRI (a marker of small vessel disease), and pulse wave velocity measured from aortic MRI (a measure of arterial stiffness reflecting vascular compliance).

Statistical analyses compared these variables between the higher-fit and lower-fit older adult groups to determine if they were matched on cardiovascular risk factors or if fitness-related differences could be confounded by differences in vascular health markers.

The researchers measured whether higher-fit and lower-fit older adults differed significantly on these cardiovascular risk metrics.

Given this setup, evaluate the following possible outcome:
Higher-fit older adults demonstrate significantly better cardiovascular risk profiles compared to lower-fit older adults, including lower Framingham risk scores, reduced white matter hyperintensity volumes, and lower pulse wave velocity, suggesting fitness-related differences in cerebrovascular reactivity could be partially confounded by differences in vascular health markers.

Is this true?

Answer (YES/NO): NO